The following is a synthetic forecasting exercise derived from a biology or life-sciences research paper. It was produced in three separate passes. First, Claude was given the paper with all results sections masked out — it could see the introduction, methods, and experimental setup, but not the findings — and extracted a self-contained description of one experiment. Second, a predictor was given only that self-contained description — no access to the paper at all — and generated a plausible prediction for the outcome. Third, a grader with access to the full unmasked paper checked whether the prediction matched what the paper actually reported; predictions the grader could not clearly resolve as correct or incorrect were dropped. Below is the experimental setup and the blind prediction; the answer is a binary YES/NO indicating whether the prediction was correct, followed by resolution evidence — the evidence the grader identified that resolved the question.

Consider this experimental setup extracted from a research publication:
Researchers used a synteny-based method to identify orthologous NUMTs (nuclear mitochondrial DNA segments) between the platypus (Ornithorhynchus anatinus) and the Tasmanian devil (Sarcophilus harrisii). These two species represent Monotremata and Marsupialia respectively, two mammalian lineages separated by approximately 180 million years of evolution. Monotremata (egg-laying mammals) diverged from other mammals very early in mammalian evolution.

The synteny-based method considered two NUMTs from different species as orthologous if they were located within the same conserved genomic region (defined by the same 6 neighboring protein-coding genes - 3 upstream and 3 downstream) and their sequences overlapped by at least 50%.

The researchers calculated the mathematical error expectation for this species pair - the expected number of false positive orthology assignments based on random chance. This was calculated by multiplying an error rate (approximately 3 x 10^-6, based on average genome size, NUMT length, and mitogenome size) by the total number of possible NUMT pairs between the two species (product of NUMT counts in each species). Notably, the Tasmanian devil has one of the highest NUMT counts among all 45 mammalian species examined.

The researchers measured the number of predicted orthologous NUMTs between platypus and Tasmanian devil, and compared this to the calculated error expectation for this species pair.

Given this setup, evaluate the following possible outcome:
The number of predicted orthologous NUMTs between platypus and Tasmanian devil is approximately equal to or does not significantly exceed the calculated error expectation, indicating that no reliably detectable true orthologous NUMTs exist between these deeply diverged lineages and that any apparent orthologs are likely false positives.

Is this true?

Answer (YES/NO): YES